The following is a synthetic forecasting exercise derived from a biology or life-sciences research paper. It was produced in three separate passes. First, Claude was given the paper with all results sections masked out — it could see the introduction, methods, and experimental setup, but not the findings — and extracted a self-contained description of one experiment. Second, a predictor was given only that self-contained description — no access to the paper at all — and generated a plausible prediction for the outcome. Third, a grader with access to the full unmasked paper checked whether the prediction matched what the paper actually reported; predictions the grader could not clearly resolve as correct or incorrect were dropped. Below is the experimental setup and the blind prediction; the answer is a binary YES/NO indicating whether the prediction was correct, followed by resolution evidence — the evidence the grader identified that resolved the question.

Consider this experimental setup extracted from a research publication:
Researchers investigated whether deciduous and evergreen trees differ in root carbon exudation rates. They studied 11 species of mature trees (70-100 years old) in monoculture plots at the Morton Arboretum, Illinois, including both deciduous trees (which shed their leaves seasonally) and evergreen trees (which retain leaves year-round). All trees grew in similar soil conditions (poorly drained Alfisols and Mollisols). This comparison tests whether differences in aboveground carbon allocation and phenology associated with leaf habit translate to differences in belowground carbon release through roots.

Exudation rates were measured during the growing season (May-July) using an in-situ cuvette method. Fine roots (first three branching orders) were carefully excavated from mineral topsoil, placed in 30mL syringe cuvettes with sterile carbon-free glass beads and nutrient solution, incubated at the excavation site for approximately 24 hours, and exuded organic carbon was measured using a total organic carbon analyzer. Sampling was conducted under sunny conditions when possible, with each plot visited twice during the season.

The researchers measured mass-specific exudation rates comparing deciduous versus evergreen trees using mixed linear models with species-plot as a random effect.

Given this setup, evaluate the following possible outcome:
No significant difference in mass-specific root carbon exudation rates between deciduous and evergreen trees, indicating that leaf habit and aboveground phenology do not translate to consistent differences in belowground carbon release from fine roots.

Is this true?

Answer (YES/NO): YES